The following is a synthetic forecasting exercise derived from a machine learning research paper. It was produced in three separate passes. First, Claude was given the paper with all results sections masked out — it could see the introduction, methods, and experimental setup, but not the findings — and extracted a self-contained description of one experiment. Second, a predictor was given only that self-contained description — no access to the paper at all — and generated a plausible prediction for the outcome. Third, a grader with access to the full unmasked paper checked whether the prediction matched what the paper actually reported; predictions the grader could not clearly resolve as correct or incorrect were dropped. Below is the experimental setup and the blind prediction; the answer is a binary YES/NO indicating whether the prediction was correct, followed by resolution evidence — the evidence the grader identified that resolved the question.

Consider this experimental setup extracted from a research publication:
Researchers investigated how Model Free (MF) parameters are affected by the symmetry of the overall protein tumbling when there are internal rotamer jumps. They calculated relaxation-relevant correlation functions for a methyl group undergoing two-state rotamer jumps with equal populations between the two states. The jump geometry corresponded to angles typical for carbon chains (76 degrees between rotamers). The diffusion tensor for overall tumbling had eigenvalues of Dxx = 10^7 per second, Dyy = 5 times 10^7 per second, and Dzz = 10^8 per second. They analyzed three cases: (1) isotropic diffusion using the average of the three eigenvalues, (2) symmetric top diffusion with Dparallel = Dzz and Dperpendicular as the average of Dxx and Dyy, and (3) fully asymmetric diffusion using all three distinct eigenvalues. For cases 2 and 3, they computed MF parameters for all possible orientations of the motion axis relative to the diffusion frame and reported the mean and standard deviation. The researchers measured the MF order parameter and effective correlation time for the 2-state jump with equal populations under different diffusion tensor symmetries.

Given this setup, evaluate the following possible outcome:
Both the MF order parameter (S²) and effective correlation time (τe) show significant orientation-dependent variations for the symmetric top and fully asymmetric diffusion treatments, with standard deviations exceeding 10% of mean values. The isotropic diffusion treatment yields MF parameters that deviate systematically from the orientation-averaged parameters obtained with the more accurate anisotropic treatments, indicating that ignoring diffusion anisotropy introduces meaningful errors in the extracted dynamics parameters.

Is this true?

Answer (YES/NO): YES